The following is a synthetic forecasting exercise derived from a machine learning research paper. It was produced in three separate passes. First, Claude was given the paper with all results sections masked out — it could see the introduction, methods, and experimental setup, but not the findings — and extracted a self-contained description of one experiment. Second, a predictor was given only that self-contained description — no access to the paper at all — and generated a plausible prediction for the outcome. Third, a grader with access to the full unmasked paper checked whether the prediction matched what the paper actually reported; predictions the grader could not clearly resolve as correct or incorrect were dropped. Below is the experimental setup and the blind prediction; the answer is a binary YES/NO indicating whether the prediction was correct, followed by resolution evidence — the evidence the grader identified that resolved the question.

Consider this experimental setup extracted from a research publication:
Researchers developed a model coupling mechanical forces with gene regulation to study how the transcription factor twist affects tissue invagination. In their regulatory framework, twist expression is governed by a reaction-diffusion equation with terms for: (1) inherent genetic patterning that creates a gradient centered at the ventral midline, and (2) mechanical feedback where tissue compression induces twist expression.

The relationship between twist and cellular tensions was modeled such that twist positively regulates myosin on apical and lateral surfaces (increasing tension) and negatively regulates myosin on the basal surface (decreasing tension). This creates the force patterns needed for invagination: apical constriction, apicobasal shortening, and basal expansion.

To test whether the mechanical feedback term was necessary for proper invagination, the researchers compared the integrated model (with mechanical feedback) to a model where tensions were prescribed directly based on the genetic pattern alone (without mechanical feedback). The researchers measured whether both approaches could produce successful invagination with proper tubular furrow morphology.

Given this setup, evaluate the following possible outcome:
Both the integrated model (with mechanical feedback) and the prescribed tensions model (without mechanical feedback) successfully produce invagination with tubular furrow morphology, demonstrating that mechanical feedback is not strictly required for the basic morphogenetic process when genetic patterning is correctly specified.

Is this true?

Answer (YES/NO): YES